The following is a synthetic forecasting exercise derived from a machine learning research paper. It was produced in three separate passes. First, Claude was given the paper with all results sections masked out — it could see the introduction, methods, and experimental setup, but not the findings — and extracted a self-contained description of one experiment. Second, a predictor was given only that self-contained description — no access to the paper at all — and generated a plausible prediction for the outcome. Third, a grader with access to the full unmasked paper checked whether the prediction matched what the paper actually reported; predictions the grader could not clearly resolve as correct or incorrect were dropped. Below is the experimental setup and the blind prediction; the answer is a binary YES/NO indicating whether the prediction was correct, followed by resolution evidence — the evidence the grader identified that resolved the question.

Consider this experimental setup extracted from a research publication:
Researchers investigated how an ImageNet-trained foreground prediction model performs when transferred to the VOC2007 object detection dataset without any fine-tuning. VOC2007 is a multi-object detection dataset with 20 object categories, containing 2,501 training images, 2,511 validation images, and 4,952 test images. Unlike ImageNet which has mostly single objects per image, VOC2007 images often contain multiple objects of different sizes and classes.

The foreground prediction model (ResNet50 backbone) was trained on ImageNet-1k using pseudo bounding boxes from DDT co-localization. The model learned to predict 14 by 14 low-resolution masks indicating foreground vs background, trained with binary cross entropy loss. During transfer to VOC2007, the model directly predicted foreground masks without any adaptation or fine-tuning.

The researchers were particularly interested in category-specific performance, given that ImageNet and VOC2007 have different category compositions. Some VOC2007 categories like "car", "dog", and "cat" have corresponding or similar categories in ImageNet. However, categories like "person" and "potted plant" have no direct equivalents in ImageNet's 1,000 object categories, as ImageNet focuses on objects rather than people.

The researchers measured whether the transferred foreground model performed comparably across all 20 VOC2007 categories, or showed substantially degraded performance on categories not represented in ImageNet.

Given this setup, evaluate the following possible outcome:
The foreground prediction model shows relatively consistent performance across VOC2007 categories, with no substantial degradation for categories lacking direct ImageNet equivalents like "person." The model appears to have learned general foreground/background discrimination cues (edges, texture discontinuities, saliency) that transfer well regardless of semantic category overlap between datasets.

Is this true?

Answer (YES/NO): NO